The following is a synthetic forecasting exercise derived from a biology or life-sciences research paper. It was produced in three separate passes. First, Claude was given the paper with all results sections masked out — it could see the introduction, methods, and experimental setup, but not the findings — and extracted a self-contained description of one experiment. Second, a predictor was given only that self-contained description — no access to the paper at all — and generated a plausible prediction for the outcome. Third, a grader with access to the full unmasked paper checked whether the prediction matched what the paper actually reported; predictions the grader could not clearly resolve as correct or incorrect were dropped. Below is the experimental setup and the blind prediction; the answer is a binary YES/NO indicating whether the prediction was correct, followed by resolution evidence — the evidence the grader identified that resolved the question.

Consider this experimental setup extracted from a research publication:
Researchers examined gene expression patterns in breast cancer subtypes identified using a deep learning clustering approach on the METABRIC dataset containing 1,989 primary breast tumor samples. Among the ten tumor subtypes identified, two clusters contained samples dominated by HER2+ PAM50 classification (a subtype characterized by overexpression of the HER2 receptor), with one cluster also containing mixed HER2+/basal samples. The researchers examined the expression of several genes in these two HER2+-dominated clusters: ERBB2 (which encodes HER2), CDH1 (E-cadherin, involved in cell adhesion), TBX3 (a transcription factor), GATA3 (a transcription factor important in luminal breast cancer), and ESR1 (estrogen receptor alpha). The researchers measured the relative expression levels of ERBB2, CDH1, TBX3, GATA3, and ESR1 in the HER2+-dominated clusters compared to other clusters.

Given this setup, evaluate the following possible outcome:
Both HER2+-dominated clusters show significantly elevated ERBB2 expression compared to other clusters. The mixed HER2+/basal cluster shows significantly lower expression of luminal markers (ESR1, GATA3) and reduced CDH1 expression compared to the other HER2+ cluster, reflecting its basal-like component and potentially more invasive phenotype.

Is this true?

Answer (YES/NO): NO